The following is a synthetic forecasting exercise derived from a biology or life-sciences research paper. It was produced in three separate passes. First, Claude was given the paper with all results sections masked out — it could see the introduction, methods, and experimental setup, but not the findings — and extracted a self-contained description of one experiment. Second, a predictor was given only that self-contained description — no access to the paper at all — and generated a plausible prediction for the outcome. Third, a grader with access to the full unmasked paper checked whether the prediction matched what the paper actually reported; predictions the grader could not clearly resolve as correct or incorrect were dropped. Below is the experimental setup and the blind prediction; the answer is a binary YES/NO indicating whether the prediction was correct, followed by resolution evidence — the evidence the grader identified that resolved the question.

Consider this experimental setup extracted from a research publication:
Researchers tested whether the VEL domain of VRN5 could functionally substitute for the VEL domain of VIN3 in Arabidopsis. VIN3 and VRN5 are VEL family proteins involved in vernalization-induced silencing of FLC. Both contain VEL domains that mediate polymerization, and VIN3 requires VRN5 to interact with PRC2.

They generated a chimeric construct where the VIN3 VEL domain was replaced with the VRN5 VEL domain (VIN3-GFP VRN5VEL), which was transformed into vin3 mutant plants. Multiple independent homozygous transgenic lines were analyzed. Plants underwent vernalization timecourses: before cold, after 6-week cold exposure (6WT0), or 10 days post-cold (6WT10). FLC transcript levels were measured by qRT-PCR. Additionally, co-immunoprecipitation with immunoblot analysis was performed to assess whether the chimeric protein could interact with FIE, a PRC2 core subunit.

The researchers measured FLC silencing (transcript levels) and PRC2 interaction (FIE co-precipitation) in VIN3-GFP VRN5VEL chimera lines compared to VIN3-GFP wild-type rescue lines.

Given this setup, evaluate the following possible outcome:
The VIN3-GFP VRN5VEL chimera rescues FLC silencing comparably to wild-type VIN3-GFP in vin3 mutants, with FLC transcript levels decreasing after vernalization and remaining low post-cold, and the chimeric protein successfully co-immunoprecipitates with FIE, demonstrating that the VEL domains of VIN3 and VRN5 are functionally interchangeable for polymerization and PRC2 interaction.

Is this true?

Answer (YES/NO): NO